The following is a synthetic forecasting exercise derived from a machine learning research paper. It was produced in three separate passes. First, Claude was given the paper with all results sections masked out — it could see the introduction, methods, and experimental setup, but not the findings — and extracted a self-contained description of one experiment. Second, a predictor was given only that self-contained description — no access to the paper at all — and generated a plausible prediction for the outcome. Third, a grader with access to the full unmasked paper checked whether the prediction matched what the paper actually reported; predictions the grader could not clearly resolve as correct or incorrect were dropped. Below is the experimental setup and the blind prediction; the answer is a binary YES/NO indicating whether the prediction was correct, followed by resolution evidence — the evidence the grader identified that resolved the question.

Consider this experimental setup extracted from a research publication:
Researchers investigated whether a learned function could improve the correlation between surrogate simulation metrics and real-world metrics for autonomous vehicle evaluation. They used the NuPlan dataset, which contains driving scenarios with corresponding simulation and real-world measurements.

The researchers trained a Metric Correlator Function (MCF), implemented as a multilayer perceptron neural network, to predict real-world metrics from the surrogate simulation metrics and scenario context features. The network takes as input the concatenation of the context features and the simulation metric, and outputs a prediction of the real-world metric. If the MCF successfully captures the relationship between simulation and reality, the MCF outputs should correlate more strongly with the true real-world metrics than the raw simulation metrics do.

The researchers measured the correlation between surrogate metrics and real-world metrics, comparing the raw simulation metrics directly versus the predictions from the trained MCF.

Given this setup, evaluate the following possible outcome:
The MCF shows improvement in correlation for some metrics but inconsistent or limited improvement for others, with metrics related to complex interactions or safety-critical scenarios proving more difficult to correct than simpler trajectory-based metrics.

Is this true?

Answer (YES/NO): NO